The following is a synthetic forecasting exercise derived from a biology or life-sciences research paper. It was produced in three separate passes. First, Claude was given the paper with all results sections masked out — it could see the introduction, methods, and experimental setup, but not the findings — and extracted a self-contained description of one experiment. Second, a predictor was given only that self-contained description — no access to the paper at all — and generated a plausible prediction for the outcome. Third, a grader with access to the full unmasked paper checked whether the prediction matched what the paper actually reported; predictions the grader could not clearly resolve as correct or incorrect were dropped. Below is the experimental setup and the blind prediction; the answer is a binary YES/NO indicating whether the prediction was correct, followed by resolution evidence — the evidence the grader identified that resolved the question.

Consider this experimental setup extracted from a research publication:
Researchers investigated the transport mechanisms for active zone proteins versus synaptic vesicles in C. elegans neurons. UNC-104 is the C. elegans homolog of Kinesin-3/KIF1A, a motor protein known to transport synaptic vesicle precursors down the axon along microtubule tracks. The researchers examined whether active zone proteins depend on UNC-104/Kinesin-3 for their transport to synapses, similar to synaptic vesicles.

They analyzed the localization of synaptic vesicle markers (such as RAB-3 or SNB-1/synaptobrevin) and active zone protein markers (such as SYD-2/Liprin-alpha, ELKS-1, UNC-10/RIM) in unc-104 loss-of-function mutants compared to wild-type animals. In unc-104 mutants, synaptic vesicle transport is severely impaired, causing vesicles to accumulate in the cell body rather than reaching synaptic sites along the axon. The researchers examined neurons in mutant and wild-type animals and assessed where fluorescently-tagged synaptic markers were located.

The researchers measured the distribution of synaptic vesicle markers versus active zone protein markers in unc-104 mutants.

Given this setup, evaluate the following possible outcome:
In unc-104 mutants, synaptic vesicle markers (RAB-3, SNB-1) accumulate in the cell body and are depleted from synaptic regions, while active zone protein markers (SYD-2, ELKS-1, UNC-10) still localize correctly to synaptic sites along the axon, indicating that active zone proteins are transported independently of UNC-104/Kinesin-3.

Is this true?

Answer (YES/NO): NO